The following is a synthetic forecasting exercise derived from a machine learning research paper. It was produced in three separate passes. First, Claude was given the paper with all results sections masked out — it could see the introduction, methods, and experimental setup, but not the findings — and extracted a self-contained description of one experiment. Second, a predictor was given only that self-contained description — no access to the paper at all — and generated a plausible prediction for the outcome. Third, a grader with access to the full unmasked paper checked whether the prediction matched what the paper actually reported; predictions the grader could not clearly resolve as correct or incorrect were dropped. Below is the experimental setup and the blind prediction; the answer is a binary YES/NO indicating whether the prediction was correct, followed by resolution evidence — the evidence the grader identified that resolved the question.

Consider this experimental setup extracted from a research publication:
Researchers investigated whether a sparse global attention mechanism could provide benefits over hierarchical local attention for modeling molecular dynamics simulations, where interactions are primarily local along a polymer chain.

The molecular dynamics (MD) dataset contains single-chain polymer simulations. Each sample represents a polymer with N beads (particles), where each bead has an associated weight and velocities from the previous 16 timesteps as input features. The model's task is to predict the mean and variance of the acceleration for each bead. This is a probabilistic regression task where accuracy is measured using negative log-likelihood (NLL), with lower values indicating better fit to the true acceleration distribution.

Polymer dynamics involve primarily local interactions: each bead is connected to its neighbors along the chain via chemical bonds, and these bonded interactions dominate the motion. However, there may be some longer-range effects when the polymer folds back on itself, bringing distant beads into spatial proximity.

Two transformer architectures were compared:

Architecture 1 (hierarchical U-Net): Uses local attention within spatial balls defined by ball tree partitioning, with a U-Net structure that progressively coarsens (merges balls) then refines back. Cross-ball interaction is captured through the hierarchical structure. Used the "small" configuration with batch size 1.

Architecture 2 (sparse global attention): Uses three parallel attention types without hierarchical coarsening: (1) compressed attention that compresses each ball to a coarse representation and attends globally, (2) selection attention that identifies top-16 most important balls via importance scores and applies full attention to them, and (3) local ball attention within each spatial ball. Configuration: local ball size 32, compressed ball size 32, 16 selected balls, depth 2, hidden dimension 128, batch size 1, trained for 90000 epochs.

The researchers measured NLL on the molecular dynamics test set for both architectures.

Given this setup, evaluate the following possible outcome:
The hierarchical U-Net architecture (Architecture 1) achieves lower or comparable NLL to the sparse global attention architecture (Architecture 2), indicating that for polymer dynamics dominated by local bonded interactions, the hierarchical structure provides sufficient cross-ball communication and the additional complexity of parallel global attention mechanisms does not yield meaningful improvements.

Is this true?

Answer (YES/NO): NO